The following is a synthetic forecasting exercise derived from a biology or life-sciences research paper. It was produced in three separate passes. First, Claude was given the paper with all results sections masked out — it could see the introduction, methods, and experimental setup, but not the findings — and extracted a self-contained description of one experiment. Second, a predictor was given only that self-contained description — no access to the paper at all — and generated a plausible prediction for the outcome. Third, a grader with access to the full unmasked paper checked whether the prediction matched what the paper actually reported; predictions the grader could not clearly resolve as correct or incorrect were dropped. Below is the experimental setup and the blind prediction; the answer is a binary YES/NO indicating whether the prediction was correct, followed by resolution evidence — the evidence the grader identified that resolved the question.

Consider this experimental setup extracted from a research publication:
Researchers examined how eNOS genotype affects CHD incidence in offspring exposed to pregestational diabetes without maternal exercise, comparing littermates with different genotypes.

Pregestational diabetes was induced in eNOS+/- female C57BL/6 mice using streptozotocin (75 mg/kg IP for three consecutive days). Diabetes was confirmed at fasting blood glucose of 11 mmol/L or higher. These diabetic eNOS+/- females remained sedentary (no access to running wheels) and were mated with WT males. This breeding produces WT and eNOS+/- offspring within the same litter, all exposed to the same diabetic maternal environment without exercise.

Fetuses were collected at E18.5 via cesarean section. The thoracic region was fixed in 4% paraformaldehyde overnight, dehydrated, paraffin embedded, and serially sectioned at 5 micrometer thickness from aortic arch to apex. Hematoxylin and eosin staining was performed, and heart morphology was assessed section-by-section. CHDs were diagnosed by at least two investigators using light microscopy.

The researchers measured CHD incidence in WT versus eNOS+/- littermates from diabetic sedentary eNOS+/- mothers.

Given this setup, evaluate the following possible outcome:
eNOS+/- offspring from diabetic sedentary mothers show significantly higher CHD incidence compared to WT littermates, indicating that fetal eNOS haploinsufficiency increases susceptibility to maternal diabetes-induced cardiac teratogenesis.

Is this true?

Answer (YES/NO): NO